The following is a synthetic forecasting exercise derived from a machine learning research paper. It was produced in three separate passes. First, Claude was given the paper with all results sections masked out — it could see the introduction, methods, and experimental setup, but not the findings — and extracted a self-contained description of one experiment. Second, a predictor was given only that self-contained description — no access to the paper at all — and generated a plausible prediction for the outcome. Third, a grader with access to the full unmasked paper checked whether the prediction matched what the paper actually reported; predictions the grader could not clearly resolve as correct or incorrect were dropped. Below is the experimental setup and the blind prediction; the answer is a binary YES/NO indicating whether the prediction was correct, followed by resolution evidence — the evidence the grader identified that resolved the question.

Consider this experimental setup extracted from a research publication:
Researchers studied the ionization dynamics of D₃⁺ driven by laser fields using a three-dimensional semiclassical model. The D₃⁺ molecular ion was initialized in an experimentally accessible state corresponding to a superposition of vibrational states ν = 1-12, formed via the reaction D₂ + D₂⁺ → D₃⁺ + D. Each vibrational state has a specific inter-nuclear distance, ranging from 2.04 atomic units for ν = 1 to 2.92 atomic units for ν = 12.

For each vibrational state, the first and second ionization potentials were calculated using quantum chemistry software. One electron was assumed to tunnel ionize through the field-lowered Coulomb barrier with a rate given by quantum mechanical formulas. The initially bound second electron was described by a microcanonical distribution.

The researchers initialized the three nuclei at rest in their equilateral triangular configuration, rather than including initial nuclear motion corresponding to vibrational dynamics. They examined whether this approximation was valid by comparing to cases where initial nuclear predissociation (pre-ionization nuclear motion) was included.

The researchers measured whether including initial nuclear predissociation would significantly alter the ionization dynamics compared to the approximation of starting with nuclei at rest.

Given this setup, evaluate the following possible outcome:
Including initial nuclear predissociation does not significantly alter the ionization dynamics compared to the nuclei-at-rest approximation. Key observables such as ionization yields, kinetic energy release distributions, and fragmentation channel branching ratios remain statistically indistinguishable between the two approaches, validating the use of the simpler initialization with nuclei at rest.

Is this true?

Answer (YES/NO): YES